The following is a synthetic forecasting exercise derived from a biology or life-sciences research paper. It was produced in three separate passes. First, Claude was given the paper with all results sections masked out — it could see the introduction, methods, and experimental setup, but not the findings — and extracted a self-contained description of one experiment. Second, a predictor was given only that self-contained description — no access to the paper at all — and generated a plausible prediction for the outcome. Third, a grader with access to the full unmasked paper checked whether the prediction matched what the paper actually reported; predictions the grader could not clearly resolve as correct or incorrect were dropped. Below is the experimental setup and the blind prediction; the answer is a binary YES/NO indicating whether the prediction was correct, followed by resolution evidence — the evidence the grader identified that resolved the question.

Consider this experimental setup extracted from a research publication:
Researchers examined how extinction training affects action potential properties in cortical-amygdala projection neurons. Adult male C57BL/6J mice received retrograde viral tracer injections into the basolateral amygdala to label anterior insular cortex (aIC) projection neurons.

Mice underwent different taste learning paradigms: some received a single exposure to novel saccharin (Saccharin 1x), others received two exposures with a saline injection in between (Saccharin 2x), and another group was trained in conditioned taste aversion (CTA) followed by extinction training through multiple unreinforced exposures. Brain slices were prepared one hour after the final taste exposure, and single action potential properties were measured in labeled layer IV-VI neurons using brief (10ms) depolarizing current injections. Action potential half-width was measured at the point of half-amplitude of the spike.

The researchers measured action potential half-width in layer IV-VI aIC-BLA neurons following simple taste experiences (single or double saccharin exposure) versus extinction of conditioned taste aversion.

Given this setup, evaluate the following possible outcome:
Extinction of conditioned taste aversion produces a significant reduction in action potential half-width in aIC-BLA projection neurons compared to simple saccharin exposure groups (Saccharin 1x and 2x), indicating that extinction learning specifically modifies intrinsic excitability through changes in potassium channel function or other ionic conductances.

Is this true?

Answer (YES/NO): NO